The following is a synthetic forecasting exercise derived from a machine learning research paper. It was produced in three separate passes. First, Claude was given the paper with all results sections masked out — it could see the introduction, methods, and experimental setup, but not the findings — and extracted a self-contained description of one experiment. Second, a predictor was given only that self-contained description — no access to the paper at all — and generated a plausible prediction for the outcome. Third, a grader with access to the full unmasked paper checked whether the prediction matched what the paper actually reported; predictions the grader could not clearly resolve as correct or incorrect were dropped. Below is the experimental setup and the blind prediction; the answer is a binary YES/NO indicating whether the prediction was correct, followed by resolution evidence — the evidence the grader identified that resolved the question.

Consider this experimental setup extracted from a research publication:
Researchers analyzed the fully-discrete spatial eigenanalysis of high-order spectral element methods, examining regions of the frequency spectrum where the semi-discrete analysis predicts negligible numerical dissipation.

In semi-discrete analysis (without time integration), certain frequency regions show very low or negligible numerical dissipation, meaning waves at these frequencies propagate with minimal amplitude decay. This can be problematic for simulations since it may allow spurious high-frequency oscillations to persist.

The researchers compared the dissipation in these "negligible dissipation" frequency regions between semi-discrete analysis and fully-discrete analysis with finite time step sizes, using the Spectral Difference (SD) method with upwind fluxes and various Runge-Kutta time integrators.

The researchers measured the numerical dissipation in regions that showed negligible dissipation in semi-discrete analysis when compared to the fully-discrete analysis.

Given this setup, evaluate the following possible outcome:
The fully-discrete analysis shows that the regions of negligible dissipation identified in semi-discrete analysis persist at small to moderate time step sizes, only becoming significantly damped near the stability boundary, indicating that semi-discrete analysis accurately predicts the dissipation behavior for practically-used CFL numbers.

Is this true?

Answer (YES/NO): NO